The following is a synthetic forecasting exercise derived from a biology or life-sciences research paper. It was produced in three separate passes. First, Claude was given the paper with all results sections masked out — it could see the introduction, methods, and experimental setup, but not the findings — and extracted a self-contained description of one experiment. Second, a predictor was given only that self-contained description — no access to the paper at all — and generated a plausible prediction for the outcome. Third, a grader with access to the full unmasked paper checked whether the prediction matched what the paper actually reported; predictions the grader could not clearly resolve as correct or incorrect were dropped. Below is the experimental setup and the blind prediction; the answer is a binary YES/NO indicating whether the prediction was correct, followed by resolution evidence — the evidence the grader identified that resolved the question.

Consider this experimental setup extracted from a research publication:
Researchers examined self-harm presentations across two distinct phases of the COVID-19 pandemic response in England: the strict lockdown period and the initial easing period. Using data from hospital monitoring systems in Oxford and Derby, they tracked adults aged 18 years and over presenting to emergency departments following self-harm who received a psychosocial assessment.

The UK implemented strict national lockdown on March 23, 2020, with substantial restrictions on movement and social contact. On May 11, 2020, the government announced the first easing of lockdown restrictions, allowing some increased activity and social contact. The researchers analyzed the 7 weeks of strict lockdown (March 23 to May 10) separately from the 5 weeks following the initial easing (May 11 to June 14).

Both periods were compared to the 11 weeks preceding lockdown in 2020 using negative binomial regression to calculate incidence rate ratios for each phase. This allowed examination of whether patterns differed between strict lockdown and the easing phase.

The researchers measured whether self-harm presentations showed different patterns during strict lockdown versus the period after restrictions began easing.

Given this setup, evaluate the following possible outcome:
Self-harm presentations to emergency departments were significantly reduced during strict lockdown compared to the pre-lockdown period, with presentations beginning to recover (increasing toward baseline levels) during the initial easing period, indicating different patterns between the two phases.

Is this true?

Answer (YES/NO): YES